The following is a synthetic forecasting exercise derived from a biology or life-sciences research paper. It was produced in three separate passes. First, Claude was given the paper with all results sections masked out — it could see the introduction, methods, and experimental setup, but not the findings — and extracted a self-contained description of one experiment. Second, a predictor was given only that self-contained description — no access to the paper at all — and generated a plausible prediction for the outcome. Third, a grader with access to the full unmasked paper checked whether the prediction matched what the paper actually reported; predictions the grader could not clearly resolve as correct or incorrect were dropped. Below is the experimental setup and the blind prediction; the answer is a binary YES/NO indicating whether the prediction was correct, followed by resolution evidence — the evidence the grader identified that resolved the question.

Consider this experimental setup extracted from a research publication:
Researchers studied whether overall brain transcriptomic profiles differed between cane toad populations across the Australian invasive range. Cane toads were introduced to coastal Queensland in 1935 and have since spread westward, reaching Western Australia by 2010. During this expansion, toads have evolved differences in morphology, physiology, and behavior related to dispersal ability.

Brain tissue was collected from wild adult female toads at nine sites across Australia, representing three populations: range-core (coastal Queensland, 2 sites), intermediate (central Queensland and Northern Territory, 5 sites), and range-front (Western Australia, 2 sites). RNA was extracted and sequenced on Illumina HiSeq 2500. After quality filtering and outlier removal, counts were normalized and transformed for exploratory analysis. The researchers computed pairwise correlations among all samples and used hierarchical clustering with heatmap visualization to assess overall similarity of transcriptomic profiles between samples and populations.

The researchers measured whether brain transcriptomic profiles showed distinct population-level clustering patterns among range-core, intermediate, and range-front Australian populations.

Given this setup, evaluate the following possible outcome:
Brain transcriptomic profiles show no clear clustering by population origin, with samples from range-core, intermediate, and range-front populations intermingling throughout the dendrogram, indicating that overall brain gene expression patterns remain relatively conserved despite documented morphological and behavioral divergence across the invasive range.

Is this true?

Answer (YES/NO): YES